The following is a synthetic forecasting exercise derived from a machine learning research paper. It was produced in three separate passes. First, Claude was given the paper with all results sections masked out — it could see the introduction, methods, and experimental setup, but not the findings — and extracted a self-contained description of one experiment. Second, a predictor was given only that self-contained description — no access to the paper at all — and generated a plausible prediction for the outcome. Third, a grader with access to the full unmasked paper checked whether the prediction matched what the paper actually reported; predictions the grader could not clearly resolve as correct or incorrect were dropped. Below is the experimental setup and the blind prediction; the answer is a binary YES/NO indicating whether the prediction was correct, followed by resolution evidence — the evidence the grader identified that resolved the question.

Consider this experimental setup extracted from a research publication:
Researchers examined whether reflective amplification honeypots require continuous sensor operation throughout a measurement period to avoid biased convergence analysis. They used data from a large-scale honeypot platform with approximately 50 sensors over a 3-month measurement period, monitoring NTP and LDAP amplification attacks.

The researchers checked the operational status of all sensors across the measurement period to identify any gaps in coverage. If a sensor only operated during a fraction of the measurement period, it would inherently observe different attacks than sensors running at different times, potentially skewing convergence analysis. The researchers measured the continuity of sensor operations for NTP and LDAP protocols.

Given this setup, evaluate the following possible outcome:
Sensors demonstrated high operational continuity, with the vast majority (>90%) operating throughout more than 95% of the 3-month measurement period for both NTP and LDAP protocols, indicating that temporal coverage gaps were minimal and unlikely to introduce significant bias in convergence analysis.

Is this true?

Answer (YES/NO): YES